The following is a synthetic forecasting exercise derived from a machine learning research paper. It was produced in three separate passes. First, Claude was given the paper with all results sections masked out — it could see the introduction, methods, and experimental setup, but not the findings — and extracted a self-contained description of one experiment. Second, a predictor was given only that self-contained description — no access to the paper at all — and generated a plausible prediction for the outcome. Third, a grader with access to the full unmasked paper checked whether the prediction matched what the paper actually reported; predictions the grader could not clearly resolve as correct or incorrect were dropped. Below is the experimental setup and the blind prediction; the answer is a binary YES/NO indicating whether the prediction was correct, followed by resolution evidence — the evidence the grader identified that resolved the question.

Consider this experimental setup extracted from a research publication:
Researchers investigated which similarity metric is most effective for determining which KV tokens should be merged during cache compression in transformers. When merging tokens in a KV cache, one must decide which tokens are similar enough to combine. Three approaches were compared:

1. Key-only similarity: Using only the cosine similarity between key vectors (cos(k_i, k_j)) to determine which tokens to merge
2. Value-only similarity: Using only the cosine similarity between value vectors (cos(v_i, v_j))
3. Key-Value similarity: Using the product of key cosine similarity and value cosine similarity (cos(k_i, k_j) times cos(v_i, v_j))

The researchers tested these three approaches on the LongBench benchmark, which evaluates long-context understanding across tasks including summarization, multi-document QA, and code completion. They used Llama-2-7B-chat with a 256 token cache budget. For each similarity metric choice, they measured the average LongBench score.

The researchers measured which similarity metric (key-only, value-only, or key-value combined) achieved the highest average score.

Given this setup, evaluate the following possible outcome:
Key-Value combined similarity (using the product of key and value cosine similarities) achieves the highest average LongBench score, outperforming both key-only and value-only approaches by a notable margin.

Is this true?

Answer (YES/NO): NO